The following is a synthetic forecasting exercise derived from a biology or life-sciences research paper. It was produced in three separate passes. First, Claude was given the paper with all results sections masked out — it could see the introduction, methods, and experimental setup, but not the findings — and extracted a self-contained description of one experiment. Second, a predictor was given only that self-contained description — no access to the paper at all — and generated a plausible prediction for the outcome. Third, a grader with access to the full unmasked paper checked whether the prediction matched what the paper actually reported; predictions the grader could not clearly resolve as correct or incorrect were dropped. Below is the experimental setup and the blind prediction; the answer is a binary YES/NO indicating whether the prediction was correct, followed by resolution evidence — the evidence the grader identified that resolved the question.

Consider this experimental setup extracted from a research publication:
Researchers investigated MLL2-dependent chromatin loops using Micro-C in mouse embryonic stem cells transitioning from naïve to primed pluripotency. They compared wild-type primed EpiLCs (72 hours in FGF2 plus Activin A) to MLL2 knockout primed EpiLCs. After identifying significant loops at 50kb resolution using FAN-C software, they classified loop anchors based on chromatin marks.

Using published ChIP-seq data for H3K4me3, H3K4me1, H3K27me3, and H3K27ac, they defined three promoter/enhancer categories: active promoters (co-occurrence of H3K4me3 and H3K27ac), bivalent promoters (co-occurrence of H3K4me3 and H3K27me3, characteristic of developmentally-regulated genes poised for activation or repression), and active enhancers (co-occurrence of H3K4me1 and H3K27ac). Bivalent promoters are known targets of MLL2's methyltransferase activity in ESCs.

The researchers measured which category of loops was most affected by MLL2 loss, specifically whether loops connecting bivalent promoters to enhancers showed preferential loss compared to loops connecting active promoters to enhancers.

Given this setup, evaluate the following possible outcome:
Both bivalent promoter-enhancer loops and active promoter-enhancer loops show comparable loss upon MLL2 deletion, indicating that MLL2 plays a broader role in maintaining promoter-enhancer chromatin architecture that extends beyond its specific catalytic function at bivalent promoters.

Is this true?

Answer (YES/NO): NO